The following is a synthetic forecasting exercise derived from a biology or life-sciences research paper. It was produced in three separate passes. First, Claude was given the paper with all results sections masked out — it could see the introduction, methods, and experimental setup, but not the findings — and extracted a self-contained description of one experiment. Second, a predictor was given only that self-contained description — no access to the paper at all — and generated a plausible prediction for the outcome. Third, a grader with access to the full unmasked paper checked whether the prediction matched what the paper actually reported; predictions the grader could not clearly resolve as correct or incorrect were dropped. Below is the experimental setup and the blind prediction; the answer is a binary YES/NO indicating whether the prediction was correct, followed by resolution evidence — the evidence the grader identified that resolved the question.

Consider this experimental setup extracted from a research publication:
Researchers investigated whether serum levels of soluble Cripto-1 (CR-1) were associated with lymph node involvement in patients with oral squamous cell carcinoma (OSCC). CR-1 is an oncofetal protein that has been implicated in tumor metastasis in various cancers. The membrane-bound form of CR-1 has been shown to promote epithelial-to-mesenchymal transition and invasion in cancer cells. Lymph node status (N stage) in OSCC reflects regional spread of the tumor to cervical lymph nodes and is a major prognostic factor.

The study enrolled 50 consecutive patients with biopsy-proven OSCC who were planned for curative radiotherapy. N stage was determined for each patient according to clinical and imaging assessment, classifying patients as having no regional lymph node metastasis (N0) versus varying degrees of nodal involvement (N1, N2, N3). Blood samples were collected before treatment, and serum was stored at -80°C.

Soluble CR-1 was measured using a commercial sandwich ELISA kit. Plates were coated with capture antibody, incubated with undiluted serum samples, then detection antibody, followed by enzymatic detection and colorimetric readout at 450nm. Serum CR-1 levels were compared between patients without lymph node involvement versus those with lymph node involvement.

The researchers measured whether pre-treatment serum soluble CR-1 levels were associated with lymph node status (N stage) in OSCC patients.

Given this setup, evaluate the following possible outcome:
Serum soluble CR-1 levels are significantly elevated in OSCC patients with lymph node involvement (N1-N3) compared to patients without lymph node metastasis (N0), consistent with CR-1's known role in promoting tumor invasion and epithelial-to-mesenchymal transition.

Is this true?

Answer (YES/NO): NO